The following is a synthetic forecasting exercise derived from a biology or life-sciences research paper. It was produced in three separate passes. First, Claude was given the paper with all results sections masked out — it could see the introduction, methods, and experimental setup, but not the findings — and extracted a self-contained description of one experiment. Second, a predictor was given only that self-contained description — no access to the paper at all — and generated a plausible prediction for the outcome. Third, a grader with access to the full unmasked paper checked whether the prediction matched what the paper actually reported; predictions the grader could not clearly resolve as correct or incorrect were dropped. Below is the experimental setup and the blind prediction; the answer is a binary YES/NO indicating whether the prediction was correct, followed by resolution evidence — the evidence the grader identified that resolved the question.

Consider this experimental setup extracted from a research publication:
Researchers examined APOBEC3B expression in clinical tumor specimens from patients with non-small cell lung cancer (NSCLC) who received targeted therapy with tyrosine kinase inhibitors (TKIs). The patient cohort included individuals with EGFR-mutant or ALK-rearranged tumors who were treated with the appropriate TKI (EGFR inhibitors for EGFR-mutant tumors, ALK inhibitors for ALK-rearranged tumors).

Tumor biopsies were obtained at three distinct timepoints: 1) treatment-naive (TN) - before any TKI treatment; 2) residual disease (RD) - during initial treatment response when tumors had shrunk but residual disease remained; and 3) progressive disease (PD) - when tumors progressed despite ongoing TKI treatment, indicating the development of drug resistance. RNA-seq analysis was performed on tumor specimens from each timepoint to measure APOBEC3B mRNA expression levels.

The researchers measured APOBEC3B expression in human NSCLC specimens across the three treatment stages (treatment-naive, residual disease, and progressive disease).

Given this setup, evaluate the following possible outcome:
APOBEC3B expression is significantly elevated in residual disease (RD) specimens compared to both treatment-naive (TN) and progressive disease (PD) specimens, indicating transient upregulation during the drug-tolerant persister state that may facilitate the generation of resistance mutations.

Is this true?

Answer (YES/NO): NO